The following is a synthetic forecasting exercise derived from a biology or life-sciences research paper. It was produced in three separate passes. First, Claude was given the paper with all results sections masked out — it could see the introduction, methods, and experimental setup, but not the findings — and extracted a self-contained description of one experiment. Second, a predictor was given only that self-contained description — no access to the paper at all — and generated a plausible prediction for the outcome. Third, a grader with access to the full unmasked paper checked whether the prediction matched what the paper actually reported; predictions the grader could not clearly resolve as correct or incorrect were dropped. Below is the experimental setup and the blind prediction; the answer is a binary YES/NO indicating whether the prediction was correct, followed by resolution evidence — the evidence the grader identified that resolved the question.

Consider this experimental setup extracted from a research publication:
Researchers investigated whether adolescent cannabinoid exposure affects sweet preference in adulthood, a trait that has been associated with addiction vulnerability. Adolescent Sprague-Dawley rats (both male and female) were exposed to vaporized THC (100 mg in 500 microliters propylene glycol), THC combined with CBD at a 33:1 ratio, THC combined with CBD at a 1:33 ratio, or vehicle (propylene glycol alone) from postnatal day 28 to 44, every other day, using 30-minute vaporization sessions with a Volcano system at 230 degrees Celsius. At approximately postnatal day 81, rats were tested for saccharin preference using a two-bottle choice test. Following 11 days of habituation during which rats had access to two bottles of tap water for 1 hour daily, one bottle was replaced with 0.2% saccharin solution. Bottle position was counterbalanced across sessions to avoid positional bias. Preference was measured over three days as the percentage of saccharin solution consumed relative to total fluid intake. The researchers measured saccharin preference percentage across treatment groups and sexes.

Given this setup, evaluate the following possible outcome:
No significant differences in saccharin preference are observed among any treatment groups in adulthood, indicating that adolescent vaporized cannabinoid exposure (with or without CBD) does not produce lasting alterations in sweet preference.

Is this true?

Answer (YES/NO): YES